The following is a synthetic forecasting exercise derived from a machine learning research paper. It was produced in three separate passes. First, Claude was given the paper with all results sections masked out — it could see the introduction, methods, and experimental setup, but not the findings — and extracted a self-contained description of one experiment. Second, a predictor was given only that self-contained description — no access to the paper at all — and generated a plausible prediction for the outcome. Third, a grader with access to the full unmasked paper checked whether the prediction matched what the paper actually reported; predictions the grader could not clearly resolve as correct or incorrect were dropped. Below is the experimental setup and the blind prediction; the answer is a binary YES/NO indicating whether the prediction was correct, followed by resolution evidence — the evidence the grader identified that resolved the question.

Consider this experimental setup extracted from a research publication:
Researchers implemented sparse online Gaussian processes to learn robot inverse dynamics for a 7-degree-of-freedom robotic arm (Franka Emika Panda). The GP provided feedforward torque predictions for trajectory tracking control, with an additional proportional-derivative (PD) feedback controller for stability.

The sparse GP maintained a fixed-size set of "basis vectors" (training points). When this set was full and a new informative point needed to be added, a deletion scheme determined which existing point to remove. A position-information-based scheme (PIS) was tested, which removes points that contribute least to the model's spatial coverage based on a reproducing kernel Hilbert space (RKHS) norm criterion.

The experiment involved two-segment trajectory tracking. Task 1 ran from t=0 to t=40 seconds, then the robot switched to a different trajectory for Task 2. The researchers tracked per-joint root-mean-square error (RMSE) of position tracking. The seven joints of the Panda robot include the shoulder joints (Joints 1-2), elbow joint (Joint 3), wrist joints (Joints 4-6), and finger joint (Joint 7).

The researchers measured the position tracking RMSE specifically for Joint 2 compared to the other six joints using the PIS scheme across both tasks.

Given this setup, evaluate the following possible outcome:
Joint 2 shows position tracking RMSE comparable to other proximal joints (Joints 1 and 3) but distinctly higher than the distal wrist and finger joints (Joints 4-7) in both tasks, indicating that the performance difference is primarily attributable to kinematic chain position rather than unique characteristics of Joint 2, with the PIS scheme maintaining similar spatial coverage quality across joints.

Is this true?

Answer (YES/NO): NO